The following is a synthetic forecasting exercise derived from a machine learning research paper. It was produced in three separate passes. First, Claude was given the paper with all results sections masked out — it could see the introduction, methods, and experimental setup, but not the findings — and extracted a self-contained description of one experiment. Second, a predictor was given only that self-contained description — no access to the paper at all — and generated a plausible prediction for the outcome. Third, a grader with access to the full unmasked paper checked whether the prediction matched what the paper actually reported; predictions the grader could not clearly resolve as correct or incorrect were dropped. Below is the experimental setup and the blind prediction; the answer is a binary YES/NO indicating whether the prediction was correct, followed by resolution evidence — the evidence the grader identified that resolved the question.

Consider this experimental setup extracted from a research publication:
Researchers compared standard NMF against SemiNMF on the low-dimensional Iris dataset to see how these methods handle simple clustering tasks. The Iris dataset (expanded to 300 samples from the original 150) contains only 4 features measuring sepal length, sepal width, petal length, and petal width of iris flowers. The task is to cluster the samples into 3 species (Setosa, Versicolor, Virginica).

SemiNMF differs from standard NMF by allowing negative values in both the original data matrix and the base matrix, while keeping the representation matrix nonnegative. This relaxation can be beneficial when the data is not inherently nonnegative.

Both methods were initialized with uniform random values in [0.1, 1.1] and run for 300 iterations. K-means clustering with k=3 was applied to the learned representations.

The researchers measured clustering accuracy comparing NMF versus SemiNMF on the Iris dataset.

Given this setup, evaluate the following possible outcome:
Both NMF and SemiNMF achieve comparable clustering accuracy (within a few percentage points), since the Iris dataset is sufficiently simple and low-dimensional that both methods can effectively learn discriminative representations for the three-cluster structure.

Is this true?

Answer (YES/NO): NO